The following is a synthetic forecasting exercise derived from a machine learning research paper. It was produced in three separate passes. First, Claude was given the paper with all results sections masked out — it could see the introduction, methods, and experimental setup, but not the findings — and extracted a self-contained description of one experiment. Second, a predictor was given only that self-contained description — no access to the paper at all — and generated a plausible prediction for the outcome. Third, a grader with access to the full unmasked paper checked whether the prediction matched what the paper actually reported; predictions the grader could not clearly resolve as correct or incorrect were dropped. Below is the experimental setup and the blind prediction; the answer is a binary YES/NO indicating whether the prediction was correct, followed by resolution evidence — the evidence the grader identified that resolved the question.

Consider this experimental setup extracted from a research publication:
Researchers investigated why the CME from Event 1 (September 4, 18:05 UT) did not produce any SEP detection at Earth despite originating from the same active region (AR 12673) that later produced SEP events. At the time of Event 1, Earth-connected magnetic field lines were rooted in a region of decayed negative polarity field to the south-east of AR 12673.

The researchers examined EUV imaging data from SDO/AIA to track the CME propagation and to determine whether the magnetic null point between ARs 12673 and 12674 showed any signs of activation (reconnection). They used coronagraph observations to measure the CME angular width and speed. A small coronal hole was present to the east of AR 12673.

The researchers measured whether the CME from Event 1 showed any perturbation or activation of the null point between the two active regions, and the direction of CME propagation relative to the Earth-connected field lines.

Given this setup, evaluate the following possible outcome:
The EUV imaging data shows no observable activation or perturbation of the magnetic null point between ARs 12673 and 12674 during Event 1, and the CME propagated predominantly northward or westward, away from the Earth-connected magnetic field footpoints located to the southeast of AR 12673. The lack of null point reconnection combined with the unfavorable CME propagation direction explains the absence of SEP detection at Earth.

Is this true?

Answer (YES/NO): YES